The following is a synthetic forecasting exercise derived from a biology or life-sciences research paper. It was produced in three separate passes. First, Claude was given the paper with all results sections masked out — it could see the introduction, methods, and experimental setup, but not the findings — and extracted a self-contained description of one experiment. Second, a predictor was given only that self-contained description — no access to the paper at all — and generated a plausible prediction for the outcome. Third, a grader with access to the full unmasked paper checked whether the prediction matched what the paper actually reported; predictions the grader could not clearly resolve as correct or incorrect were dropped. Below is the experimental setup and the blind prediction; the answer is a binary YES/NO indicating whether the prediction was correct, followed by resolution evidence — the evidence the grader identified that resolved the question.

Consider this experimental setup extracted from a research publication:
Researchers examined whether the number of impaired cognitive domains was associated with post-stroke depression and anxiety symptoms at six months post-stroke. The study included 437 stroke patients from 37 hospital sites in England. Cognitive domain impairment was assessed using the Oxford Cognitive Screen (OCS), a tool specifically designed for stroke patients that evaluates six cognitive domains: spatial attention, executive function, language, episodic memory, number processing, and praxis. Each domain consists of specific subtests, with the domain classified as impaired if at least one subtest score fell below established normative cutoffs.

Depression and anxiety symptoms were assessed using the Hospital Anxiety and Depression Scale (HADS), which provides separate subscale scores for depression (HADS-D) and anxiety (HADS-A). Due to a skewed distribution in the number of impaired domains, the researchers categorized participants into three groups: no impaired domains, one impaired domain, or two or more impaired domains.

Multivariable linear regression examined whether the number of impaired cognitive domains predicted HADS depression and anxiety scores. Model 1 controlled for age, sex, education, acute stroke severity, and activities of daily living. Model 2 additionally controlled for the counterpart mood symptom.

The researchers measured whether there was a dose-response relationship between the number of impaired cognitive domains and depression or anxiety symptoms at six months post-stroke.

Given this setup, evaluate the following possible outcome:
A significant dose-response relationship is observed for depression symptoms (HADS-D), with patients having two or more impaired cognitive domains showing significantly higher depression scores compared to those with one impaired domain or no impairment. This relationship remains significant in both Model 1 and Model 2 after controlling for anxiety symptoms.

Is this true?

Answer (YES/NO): YES